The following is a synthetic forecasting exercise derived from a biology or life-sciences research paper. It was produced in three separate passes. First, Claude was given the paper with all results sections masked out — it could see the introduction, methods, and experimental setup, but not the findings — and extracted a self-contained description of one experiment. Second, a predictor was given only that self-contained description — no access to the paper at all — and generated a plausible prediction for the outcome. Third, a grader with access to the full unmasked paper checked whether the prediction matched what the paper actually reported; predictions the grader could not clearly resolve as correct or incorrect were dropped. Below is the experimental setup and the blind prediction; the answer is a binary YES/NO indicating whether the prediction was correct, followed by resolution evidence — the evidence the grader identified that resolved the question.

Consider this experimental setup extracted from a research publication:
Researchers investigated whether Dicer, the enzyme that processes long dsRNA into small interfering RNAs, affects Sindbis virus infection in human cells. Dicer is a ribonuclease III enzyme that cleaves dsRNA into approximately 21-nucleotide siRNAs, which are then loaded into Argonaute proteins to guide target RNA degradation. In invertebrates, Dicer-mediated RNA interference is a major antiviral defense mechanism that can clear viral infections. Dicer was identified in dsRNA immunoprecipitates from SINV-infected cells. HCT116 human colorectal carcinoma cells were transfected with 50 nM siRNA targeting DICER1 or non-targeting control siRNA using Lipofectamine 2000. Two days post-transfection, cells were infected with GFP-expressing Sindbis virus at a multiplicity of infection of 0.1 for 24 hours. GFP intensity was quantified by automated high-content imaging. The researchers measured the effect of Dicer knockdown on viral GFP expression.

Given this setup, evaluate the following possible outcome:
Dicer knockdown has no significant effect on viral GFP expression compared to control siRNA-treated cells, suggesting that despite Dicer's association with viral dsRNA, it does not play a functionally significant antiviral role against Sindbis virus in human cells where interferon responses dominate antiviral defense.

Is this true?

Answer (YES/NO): YES